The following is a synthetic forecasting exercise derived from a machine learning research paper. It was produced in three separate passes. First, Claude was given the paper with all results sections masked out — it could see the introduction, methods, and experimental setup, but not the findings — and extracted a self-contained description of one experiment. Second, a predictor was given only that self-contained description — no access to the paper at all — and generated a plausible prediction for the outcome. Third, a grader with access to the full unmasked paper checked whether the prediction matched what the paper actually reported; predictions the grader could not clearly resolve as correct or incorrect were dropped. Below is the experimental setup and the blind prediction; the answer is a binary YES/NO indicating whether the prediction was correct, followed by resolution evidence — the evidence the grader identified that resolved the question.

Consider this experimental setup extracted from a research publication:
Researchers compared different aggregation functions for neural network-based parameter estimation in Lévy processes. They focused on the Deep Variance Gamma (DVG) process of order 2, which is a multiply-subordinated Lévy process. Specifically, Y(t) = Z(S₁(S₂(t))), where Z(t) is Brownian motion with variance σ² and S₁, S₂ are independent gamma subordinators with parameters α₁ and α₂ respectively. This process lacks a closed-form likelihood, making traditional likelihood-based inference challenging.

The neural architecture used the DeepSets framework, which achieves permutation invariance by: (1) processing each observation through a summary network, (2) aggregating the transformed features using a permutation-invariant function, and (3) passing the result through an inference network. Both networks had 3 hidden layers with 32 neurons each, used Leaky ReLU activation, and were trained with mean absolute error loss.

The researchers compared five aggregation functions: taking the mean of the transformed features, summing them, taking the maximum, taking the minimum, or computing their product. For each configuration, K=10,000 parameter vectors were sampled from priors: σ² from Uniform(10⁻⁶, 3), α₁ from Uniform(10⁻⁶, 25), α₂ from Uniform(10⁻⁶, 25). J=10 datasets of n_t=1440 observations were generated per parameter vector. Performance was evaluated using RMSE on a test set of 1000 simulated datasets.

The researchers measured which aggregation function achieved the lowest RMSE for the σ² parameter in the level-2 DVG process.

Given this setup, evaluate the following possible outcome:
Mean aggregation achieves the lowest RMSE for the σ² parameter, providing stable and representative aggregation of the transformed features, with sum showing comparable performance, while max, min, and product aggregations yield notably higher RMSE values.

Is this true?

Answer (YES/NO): YES